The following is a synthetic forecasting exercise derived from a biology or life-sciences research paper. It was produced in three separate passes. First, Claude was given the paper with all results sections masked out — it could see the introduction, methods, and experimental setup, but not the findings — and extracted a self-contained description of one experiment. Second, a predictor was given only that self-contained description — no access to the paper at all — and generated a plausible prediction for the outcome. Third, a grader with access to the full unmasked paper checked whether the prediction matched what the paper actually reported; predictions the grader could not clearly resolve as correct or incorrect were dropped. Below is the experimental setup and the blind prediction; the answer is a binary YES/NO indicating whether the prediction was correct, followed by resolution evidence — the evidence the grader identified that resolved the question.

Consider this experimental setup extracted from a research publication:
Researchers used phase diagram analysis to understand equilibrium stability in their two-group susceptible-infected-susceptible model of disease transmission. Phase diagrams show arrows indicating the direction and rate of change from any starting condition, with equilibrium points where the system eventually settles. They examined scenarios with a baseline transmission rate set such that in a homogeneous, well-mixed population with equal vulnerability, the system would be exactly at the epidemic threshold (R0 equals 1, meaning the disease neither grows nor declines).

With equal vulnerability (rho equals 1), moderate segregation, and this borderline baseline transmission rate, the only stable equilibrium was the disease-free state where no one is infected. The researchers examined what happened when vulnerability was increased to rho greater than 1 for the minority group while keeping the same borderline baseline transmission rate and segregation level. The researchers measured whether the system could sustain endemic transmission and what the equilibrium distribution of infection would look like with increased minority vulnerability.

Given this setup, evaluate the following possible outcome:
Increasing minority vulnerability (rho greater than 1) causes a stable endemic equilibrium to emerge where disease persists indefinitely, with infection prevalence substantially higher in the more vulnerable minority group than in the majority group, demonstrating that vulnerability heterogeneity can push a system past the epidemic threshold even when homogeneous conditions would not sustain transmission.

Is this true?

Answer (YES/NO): YES